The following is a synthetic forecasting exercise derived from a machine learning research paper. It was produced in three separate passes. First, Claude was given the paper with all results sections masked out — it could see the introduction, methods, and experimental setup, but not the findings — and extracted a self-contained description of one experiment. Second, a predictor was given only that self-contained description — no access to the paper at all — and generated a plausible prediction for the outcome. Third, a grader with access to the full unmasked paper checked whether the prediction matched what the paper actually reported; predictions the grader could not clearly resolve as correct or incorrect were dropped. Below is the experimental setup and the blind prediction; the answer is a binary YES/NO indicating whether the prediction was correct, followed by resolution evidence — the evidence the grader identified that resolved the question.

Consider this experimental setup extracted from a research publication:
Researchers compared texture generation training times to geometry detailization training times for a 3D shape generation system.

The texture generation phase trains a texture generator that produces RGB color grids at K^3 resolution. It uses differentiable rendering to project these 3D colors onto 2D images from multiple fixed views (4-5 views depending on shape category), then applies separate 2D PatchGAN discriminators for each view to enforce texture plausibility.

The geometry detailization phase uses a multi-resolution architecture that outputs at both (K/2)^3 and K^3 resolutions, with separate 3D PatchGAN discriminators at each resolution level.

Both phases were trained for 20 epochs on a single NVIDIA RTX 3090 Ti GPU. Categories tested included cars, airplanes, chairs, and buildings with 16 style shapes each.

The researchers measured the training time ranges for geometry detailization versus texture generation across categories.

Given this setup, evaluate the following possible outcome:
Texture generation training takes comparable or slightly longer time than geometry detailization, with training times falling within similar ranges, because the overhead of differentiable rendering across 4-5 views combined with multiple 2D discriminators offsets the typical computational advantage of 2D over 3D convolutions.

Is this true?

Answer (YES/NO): NO